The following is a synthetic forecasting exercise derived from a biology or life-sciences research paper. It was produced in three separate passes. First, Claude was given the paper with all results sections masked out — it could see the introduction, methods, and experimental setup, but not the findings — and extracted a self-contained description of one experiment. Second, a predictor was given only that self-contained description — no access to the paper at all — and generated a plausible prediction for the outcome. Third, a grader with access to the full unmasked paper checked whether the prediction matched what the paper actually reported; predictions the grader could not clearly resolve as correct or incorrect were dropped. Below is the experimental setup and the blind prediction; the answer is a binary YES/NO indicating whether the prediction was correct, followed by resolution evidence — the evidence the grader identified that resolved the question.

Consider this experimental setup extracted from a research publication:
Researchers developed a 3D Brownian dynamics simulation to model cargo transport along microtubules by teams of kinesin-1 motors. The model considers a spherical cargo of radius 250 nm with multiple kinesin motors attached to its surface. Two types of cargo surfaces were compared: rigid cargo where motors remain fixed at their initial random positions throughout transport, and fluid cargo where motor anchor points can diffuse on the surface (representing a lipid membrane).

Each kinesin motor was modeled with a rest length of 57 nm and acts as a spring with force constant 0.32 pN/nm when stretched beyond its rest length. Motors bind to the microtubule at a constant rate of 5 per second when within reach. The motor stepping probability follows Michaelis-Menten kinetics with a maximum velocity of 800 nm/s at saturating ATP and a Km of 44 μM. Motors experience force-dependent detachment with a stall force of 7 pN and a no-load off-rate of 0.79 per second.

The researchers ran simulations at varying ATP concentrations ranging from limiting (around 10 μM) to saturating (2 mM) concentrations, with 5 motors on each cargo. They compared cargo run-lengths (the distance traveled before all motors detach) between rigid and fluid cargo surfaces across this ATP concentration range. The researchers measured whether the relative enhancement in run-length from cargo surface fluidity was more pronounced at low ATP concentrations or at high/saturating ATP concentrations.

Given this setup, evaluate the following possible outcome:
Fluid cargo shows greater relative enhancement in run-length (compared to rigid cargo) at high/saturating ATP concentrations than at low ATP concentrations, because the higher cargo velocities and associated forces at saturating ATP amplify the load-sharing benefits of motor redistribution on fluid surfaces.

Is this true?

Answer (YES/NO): NO